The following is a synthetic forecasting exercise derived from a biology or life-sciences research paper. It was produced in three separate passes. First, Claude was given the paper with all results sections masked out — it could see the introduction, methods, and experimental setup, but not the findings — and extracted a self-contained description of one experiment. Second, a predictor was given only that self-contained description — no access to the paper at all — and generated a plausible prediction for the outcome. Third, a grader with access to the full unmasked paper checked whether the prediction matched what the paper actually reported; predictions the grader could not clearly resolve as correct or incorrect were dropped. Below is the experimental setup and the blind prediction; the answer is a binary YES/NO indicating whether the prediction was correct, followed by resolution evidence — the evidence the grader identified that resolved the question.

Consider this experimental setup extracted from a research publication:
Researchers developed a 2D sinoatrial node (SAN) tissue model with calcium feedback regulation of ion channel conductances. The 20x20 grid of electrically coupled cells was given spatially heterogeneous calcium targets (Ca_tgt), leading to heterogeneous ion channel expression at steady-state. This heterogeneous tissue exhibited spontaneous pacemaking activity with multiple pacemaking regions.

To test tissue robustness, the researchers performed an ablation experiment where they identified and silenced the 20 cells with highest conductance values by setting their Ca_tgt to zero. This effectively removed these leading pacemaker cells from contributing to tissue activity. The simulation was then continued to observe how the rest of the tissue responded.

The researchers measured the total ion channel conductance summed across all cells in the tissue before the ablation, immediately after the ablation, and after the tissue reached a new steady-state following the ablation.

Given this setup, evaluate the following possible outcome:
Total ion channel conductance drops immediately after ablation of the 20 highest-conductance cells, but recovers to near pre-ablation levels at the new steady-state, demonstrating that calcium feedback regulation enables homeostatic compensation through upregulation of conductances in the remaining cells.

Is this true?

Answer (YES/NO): YES